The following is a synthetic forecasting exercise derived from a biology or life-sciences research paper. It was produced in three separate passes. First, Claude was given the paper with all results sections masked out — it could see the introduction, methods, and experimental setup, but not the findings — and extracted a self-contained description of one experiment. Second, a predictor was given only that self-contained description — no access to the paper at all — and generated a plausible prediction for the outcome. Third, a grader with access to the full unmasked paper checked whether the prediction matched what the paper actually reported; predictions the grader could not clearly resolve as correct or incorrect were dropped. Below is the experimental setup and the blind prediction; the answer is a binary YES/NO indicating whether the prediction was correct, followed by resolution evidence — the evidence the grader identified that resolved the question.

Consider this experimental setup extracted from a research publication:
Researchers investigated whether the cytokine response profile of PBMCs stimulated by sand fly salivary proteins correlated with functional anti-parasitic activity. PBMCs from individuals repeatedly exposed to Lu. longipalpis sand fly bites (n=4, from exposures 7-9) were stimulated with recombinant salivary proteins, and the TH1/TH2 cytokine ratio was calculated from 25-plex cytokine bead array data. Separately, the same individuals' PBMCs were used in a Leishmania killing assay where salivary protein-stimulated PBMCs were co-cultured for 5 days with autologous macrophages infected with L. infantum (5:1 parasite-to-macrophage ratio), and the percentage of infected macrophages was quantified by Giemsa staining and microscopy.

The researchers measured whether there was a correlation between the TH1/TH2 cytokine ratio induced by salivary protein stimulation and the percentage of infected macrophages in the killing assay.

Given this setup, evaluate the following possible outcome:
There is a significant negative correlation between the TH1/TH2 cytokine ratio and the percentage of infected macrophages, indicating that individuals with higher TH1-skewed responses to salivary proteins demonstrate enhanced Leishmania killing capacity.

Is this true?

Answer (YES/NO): YES